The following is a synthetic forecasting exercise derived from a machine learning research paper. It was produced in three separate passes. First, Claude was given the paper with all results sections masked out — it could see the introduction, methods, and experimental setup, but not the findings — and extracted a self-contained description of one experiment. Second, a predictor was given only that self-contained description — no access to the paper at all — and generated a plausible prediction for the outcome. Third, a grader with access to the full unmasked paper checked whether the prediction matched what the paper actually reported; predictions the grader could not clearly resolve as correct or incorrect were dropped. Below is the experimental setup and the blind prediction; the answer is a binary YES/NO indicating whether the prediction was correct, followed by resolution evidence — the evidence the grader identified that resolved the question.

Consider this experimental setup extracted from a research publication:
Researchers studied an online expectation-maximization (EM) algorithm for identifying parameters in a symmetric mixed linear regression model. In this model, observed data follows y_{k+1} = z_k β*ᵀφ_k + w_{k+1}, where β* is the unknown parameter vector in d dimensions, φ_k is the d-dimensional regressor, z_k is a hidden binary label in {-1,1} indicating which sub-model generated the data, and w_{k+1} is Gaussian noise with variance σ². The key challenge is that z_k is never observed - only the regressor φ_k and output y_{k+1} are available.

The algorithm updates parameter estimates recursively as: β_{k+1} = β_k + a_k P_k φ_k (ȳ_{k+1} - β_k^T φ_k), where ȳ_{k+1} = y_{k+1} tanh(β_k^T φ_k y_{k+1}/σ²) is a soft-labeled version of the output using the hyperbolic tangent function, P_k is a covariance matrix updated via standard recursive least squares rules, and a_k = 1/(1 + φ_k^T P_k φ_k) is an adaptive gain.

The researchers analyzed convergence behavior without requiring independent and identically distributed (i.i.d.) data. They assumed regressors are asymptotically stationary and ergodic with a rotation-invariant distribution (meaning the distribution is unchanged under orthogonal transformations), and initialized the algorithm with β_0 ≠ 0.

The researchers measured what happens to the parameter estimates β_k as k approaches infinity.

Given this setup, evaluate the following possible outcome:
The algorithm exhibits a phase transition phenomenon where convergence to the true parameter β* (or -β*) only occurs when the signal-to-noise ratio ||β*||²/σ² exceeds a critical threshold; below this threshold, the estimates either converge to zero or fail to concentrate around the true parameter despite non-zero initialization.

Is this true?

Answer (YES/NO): NO